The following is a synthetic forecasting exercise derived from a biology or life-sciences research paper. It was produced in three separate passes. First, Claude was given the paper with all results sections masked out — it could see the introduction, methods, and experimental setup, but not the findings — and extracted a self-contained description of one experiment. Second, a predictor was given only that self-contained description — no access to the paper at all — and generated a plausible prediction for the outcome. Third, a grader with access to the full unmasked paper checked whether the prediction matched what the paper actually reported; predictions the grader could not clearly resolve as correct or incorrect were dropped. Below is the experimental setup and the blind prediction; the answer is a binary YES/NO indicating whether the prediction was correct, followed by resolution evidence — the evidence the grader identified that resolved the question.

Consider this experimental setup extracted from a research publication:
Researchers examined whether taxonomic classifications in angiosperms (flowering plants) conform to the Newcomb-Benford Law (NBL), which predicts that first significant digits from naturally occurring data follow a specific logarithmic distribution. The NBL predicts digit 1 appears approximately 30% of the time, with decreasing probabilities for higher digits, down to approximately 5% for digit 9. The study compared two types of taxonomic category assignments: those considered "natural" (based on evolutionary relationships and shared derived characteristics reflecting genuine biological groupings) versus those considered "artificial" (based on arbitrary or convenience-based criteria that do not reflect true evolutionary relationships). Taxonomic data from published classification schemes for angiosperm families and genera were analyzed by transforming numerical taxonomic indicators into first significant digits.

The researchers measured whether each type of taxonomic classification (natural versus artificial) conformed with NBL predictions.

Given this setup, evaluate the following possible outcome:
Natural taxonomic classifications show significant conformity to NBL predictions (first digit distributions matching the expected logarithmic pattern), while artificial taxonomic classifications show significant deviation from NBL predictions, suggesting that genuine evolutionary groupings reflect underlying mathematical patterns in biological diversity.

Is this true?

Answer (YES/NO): YES